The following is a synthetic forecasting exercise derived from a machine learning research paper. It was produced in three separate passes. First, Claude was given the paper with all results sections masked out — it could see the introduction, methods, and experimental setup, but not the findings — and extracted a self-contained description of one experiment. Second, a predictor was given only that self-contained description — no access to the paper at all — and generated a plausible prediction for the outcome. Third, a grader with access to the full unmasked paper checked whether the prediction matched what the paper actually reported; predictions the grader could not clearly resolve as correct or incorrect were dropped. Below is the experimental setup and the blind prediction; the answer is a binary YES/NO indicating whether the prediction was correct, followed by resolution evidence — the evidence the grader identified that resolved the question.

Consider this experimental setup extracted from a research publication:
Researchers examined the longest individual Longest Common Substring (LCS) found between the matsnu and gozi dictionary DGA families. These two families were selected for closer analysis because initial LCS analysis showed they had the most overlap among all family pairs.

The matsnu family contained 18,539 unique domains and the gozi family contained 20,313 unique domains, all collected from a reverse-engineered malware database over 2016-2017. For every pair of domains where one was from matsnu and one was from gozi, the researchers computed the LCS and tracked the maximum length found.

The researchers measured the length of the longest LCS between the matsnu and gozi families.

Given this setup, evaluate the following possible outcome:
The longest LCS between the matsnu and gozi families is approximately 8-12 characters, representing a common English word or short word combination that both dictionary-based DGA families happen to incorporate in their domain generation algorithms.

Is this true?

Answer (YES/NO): NO